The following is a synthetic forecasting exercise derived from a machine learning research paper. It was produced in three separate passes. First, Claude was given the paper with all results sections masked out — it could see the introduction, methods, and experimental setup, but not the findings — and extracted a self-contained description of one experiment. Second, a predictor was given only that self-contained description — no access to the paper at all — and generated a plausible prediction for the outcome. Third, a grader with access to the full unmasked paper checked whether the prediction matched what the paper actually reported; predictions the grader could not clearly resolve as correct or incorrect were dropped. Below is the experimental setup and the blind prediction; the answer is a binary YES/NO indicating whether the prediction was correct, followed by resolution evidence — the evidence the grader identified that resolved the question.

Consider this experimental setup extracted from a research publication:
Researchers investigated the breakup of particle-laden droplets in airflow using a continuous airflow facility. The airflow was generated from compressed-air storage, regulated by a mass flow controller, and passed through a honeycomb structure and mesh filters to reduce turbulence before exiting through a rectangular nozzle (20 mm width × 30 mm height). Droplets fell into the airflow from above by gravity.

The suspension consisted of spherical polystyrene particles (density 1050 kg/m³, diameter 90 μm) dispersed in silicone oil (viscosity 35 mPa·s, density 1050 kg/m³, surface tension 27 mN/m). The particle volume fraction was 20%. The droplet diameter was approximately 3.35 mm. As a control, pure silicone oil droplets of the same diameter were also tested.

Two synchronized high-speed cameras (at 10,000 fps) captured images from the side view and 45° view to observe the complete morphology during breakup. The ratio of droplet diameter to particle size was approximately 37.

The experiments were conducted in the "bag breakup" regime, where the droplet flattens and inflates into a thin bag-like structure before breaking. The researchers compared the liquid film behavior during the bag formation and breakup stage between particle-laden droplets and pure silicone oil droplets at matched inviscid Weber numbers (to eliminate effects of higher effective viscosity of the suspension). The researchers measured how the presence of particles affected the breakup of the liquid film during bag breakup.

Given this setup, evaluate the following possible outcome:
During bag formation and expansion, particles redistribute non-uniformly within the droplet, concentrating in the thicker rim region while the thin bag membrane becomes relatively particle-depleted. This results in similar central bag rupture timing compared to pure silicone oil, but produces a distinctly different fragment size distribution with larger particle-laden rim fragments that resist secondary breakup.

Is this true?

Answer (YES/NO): NO